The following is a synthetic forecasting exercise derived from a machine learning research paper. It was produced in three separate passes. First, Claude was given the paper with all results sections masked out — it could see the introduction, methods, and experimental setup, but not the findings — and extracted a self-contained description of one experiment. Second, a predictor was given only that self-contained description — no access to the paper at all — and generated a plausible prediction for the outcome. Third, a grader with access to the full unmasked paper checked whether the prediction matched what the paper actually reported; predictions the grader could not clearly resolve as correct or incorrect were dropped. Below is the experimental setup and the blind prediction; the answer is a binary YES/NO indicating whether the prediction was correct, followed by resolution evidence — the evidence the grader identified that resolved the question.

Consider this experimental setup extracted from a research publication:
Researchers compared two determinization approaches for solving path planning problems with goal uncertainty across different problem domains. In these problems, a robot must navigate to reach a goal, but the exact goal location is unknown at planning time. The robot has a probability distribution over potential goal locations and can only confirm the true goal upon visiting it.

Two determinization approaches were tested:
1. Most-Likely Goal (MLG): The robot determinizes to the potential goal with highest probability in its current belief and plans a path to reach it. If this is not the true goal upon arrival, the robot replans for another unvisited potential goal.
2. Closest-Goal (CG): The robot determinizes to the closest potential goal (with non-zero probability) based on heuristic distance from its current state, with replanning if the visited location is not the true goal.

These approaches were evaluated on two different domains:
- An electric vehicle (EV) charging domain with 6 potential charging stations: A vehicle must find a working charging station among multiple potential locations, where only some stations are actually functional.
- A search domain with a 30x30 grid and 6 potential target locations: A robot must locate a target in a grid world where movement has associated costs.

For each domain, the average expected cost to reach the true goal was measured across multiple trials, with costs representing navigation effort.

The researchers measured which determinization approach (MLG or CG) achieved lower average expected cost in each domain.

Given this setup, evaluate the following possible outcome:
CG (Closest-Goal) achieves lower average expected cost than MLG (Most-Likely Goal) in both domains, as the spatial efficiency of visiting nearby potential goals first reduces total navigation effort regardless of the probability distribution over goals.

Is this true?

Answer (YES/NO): NO